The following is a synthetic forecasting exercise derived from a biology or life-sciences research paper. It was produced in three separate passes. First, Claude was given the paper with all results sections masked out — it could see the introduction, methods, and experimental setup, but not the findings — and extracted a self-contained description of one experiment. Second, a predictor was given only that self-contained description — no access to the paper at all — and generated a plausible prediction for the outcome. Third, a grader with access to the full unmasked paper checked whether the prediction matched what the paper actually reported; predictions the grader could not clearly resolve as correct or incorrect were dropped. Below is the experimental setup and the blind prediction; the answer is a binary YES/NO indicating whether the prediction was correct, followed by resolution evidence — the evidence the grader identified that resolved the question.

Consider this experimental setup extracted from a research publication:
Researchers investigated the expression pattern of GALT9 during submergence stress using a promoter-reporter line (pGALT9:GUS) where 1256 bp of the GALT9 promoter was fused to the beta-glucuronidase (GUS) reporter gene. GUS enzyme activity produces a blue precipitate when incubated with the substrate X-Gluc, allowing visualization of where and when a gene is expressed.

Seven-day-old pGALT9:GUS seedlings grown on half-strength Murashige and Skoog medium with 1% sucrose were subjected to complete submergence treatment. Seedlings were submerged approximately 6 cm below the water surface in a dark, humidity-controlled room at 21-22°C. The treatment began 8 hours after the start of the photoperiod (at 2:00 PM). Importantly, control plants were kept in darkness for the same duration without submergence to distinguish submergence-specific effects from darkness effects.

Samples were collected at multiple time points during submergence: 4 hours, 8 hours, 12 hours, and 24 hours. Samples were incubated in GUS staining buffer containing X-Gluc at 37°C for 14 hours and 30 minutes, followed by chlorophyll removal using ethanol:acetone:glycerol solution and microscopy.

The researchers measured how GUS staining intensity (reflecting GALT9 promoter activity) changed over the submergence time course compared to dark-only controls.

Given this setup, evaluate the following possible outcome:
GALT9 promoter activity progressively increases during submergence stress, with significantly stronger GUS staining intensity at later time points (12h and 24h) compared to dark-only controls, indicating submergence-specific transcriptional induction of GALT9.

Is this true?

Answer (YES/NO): NO